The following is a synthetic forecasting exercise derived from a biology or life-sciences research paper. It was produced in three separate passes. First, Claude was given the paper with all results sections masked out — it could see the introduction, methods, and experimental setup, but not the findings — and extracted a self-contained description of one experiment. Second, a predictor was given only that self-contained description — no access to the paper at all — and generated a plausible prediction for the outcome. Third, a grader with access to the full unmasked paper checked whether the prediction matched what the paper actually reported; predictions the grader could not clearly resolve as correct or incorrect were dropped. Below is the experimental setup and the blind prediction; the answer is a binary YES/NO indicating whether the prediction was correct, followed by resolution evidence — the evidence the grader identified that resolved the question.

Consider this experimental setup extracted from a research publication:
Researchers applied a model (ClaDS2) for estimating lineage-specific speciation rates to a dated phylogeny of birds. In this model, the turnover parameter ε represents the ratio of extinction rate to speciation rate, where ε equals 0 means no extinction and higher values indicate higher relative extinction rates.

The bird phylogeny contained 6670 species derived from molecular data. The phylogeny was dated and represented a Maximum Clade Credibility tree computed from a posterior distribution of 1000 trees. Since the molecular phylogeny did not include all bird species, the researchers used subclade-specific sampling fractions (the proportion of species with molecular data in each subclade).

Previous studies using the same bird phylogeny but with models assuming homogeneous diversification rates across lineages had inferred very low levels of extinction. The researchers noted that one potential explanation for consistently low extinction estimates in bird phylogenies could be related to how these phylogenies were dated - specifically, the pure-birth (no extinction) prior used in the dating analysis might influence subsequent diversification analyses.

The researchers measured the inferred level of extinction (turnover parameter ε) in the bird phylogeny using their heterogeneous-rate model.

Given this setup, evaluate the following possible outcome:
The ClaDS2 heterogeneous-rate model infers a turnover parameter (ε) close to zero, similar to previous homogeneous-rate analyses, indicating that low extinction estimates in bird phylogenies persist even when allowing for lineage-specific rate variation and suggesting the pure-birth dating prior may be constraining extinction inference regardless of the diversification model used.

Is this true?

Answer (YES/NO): YES